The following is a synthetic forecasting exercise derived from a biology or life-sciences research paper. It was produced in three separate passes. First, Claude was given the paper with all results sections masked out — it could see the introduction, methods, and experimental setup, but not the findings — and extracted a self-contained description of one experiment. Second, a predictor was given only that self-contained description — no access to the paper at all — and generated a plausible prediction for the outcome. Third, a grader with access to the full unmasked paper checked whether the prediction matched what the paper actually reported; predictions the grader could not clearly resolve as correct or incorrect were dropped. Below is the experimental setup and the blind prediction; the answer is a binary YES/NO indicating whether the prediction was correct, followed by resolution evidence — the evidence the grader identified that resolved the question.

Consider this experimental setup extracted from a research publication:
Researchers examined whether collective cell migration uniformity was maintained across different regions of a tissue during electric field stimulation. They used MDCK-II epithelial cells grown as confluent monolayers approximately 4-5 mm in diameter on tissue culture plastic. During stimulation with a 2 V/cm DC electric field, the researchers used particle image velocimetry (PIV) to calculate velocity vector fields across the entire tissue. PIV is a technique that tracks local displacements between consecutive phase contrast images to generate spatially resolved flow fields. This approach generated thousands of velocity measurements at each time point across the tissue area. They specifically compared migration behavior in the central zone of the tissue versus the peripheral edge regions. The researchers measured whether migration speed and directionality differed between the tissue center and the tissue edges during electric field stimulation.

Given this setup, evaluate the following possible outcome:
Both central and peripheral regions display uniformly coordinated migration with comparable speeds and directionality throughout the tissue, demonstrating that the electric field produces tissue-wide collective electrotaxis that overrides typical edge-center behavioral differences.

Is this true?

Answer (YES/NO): NO